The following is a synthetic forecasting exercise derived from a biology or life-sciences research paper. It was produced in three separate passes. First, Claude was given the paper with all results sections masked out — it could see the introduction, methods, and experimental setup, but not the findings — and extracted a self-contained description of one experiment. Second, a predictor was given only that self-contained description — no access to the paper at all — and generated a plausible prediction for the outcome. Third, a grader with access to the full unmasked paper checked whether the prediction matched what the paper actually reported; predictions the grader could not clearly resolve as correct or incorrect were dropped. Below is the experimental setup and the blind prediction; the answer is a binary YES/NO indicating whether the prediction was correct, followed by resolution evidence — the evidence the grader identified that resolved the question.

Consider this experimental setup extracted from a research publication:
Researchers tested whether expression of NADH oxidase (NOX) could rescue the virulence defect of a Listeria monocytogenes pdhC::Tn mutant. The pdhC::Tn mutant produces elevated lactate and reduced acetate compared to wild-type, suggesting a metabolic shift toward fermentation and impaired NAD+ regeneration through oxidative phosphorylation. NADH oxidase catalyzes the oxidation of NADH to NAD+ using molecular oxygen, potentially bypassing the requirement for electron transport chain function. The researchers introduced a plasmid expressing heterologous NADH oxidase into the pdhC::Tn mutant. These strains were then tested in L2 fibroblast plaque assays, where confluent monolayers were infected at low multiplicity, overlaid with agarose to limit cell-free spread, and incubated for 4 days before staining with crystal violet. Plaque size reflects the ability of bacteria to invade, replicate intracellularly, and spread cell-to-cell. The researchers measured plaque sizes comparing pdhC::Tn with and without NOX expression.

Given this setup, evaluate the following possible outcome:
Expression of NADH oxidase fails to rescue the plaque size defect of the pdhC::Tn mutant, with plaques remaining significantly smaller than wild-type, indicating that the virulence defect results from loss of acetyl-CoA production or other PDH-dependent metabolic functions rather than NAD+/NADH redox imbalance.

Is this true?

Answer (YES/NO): YES